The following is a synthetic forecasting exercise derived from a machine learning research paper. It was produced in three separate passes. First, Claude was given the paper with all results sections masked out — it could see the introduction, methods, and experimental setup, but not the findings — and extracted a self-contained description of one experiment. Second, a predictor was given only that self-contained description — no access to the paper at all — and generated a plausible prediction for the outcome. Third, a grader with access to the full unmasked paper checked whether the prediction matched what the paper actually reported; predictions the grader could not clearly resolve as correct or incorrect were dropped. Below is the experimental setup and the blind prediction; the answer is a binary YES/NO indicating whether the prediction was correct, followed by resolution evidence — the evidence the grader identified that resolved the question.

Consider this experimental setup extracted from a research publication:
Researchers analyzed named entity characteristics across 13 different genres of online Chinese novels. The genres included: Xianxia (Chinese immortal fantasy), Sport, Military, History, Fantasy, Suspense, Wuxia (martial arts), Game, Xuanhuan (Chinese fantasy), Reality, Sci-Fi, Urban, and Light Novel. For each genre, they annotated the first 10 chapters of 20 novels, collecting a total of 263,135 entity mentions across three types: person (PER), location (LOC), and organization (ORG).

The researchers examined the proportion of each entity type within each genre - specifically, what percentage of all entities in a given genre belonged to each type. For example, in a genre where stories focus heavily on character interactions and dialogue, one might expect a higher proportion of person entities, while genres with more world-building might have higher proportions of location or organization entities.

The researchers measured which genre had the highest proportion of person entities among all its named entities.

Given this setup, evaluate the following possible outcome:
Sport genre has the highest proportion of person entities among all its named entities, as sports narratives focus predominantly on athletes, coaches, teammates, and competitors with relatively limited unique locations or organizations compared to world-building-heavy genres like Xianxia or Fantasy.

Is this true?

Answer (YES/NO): NO